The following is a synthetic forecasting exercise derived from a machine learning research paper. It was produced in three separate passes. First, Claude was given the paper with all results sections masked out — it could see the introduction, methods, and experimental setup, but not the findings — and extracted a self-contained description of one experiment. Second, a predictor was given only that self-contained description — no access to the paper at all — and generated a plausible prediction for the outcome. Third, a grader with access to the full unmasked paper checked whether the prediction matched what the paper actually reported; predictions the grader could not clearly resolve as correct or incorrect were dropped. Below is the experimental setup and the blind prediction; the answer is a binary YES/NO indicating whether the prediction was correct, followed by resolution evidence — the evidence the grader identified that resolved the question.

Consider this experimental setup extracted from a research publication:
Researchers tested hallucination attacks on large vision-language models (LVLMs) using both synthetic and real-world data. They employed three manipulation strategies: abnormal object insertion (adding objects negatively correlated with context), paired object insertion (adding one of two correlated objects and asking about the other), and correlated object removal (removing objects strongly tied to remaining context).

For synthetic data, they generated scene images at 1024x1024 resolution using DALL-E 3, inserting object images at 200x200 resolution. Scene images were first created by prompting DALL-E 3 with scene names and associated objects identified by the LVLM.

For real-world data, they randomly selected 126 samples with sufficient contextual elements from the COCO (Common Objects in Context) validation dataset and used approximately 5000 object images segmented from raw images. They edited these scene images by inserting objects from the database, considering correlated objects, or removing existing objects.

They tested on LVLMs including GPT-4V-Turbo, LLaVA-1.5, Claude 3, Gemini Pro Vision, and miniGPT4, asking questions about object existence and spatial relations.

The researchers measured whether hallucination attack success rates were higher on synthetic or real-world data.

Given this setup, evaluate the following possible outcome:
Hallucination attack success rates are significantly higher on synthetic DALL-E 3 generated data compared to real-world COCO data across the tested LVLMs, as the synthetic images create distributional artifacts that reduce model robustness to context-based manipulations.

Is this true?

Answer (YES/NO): NO